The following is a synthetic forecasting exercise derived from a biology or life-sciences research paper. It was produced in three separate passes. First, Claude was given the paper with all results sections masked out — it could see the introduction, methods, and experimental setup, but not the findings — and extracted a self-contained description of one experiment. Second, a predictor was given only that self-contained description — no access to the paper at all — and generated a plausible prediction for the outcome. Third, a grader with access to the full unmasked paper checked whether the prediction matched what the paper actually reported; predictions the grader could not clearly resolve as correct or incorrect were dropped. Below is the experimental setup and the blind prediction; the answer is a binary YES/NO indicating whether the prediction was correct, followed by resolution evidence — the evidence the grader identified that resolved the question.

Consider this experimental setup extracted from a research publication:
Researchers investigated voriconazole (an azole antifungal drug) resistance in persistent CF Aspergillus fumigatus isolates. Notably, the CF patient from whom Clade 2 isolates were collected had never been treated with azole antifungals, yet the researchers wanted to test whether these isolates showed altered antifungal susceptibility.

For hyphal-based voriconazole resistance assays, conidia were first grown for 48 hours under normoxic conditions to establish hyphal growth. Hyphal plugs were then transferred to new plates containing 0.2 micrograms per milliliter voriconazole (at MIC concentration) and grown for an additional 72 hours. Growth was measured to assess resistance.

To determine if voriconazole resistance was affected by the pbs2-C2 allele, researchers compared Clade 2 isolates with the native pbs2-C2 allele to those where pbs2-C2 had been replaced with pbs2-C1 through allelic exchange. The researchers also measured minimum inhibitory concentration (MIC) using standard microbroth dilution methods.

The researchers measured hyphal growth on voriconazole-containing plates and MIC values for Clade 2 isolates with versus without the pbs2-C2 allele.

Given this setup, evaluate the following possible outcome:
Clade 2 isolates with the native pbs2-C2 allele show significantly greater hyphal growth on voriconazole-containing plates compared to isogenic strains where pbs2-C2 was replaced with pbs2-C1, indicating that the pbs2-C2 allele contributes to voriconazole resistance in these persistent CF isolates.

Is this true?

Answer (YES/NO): YES